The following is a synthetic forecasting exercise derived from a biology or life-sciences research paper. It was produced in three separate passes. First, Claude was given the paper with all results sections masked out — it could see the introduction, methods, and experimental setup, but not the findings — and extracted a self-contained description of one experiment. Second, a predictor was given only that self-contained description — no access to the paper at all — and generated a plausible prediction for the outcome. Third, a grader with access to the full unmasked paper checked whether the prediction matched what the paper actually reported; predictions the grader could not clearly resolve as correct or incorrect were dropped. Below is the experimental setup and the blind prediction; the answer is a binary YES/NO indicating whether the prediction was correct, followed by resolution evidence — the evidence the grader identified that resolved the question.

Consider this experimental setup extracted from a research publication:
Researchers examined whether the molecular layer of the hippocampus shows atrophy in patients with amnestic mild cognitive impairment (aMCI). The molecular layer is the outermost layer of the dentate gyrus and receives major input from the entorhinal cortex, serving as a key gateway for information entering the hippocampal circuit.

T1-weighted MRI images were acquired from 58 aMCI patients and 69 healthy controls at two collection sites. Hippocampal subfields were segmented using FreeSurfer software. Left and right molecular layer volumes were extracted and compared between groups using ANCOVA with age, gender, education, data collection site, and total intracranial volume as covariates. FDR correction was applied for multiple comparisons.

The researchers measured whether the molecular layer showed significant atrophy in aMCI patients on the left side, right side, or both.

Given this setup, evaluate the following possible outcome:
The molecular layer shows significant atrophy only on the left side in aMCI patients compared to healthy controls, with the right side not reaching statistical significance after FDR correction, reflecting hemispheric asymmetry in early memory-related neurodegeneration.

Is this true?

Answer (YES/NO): YES